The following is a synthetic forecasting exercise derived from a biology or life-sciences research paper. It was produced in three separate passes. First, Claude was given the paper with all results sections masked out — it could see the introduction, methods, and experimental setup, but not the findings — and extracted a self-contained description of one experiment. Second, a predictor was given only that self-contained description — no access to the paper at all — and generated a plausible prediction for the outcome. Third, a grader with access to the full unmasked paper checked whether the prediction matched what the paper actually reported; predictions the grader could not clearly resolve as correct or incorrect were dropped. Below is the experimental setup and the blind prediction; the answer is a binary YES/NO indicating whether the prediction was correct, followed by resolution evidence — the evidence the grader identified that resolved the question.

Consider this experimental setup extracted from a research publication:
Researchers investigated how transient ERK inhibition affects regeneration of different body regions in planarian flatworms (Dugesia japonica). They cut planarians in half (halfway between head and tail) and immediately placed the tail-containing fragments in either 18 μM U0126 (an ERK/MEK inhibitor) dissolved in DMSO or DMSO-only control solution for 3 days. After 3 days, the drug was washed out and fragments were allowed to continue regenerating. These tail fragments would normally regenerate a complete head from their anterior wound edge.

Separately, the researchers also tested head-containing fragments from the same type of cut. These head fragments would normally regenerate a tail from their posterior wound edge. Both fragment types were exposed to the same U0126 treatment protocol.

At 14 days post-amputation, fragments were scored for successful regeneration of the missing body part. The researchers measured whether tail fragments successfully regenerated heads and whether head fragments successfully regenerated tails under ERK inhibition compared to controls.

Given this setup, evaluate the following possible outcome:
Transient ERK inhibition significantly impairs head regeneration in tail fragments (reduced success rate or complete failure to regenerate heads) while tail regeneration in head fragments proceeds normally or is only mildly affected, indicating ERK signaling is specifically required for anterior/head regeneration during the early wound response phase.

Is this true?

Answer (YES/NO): YES